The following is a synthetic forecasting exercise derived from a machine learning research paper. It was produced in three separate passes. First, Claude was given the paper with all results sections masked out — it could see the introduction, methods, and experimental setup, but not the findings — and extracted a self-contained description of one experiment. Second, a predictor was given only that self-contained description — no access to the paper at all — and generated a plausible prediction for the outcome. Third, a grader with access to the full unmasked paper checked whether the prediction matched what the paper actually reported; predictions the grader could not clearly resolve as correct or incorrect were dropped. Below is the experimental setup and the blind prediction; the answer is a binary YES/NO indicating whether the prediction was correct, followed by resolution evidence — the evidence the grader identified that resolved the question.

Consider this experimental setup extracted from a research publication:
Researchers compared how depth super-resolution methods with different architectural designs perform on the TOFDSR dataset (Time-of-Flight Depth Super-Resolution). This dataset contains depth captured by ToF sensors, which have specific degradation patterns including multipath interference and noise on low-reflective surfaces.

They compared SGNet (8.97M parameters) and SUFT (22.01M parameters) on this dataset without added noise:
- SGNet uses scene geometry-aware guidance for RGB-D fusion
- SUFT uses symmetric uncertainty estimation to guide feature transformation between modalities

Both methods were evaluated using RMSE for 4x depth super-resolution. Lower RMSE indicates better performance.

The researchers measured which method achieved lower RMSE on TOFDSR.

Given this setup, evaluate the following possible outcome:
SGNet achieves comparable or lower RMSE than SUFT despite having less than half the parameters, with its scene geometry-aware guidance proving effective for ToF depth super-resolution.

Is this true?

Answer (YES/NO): YES